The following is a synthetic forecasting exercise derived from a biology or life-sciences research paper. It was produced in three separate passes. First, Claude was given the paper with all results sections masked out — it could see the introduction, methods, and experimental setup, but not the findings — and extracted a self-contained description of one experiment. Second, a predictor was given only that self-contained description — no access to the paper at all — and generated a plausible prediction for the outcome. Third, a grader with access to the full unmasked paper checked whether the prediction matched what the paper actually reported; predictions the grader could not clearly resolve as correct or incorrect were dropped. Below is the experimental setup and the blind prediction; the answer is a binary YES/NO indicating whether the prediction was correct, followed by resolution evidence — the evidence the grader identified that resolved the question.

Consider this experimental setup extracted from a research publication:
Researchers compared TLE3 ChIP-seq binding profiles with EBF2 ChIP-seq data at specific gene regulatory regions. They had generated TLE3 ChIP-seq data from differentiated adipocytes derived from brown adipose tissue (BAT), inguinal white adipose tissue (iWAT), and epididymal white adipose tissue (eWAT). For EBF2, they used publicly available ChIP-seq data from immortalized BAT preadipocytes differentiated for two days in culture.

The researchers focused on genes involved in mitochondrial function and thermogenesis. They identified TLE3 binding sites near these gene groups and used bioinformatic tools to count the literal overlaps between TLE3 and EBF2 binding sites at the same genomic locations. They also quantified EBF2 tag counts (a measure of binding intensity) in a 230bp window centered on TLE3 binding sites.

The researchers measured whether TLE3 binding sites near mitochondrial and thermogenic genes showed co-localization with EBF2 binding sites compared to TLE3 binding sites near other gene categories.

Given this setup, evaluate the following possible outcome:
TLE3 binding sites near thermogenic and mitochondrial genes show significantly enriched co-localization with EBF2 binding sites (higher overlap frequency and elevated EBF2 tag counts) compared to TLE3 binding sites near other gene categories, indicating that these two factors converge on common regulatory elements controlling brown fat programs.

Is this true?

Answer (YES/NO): YES